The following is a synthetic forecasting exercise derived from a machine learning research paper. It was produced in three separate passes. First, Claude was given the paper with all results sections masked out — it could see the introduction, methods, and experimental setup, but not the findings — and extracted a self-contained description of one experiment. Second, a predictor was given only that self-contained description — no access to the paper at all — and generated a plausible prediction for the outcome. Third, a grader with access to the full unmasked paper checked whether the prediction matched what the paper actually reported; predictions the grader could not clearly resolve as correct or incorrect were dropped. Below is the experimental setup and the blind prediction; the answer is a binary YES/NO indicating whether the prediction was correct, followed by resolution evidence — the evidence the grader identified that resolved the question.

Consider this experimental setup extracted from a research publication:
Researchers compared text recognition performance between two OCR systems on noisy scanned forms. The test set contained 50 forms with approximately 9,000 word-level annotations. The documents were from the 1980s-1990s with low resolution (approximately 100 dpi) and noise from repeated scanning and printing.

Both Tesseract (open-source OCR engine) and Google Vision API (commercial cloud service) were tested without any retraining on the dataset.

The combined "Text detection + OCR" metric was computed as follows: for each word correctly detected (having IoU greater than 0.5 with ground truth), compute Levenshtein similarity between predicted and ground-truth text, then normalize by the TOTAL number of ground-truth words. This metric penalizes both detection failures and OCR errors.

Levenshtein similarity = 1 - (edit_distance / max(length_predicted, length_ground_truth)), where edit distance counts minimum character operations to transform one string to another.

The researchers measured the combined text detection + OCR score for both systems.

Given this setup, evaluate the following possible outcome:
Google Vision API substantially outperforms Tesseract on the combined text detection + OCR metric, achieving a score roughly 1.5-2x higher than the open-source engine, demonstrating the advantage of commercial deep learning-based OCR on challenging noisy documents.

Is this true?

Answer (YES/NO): NO